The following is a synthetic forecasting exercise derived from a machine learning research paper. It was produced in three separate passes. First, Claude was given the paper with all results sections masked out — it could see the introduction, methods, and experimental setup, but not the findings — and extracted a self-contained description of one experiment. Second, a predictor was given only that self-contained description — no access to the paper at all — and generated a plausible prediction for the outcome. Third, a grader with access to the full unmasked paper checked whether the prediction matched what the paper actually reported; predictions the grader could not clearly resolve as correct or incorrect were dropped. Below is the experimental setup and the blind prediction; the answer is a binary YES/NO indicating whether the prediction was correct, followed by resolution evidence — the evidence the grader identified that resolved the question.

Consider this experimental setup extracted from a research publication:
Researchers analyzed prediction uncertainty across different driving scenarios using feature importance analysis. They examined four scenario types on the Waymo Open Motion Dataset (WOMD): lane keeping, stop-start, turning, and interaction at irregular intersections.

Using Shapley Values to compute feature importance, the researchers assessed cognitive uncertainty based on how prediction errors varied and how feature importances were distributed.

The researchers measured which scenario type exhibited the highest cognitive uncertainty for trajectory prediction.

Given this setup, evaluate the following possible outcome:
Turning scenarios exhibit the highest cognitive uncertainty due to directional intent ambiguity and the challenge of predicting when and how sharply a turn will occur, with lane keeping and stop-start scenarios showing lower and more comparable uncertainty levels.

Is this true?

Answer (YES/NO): NO